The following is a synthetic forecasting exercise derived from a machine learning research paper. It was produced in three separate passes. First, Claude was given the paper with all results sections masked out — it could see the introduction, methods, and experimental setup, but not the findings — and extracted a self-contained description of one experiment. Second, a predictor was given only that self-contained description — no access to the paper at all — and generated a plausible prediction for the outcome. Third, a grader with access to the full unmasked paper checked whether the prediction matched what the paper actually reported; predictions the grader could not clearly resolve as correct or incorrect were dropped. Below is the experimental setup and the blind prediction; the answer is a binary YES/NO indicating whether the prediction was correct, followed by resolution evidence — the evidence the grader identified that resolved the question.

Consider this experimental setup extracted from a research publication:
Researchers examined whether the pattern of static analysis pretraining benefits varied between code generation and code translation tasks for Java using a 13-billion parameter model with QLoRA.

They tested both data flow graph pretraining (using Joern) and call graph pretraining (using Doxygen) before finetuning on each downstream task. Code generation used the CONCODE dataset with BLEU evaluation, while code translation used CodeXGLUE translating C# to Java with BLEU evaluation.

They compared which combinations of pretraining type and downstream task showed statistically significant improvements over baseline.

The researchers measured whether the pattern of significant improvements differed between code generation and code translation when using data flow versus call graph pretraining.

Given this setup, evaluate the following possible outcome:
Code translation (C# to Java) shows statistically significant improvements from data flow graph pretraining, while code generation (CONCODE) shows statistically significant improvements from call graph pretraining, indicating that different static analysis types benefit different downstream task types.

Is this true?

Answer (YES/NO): NO